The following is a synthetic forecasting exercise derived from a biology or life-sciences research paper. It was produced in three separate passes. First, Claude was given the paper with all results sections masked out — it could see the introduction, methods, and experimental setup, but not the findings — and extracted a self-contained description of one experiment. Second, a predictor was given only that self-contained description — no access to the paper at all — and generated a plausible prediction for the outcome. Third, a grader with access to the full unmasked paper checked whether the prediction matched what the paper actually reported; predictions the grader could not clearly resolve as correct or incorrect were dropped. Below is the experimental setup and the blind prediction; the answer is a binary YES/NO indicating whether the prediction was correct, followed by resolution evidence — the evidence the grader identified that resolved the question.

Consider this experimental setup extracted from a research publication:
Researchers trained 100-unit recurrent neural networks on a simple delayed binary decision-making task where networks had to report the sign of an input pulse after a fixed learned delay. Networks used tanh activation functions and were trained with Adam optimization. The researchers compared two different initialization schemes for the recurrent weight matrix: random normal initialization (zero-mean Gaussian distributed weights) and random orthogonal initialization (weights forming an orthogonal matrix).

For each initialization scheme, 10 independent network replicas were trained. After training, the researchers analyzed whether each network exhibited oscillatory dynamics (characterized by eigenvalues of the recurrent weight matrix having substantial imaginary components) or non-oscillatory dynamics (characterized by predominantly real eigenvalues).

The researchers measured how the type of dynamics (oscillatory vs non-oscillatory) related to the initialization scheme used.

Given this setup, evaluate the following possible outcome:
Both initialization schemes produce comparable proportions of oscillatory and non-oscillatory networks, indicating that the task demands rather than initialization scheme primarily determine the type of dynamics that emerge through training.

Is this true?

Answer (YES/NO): NO